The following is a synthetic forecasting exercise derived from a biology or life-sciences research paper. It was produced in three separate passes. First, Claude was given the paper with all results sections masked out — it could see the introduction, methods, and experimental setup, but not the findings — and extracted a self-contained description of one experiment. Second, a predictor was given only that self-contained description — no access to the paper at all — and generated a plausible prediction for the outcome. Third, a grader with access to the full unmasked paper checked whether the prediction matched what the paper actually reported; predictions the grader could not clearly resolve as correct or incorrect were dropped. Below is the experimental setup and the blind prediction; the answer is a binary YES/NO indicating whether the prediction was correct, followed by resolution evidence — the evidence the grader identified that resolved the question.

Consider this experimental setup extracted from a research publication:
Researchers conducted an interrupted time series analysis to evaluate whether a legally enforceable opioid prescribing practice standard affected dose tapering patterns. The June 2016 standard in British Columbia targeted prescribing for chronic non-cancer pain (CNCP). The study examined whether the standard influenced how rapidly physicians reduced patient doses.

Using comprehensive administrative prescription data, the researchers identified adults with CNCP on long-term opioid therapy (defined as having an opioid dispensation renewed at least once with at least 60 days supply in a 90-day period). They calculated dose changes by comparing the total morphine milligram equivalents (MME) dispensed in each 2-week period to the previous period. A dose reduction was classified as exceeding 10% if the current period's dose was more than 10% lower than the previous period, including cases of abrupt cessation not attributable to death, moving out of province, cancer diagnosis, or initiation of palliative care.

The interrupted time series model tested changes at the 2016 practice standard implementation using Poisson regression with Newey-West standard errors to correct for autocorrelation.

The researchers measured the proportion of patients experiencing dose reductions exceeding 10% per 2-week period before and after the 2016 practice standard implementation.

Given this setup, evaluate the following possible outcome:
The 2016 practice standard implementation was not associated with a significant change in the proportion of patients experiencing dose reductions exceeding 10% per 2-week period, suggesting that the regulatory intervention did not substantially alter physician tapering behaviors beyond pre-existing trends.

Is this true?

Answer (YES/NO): NO